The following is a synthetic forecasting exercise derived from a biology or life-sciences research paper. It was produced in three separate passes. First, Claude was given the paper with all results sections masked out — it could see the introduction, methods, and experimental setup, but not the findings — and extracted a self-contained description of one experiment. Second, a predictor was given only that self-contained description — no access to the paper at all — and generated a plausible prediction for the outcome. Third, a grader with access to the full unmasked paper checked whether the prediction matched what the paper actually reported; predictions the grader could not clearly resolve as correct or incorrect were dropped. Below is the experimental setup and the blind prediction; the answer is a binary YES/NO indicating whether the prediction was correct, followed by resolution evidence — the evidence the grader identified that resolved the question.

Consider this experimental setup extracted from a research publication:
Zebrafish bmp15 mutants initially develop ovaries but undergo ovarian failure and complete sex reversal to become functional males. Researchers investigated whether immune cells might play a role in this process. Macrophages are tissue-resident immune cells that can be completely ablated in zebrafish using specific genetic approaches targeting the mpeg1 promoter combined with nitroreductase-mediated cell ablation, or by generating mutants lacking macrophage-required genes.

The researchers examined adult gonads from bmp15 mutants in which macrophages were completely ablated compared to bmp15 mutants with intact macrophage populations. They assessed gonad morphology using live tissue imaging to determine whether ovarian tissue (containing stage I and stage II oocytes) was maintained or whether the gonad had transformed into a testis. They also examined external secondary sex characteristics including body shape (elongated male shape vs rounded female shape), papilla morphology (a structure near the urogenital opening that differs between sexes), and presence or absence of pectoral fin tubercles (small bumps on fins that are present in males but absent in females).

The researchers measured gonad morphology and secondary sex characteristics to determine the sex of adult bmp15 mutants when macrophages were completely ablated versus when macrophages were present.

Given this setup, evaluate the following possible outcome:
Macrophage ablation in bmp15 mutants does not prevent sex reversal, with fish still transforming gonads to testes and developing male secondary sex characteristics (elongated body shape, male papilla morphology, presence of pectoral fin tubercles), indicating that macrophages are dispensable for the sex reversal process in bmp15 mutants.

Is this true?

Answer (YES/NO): NO